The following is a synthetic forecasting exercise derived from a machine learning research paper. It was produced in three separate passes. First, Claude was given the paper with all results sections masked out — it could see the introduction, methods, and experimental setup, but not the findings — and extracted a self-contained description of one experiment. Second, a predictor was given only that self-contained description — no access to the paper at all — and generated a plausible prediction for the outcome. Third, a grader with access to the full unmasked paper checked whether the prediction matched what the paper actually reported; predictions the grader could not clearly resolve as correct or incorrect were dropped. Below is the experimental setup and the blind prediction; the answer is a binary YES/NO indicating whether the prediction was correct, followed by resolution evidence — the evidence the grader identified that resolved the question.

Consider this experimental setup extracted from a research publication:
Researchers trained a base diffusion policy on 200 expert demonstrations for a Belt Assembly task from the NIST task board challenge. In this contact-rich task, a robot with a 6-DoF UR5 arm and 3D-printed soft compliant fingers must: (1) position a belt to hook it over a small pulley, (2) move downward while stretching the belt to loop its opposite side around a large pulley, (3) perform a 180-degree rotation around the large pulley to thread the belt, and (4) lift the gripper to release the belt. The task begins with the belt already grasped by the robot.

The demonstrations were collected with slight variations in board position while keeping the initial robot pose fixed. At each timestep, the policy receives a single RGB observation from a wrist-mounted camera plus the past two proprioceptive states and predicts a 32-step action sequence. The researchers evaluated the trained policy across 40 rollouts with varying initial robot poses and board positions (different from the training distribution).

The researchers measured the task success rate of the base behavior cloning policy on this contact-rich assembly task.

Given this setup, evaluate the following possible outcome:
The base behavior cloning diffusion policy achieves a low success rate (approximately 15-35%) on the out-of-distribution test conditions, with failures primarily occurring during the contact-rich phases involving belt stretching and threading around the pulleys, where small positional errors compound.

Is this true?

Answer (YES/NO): NO